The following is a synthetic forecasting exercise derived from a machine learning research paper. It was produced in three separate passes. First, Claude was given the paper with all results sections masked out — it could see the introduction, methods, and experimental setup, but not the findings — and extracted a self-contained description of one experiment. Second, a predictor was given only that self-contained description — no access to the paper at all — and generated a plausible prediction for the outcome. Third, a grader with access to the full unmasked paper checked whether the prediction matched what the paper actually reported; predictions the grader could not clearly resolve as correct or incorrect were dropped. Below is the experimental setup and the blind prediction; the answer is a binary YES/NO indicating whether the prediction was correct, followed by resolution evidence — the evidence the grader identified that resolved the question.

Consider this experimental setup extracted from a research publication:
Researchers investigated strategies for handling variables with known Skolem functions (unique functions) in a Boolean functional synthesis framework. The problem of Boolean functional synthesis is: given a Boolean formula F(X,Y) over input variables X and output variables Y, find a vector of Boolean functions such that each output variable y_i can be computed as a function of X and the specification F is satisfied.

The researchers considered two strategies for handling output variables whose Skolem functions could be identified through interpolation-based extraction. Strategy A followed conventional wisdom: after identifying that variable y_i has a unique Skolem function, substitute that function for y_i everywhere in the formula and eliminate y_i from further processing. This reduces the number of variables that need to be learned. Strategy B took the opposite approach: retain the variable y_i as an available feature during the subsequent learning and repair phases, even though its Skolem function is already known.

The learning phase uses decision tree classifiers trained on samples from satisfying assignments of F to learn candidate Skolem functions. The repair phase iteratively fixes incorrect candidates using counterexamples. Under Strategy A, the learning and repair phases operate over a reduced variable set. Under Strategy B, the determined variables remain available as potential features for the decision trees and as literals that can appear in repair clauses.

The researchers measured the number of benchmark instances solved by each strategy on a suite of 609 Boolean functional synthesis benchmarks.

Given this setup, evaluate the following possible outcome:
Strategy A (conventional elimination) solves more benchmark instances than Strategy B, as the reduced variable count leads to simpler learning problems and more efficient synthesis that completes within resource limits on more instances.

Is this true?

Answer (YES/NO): NO